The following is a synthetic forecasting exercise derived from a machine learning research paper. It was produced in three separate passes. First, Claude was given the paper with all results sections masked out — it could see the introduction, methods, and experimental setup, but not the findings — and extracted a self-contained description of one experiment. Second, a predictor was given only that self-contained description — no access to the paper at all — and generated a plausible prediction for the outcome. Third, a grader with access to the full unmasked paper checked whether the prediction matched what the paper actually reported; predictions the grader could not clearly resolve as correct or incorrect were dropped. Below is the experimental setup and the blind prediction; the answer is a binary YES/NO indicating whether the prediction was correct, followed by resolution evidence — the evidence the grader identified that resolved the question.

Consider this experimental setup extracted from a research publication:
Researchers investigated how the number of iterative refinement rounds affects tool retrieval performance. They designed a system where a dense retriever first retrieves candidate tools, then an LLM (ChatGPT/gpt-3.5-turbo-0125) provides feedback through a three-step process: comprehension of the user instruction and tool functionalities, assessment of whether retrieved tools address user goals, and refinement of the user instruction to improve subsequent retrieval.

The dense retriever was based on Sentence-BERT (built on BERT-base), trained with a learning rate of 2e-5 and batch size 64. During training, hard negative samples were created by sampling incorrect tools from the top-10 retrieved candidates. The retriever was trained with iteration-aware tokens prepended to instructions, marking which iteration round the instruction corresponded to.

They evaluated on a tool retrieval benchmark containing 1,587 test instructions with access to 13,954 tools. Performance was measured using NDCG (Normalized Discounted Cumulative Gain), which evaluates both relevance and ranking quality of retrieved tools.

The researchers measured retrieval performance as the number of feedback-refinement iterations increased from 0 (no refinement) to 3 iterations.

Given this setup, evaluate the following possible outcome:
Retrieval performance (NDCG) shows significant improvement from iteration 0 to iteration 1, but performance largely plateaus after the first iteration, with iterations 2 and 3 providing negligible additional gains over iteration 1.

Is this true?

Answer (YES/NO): NO